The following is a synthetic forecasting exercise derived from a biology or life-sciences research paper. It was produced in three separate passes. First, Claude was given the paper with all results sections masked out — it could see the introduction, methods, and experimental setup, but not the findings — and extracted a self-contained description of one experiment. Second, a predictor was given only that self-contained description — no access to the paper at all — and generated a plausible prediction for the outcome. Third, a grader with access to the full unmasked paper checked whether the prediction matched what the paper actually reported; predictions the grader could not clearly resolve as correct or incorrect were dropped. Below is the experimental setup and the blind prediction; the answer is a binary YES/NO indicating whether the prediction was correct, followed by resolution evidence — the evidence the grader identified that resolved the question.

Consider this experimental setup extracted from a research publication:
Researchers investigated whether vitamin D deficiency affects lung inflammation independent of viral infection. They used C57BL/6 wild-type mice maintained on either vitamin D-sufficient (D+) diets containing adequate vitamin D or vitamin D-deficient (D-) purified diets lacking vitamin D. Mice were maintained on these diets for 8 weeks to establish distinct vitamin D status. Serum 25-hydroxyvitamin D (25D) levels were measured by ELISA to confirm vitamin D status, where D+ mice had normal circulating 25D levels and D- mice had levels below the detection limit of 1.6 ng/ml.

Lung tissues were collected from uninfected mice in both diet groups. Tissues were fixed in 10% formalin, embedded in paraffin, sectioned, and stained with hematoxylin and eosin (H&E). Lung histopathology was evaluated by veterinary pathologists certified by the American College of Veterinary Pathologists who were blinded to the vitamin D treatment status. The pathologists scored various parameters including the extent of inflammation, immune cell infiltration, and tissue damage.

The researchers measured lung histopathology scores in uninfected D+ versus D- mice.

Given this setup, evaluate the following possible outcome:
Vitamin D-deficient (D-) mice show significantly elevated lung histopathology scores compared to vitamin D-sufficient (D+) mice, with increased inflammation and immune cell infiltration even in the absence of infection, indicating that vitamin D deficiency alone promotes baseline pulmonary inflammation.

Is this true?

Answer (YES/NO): YES